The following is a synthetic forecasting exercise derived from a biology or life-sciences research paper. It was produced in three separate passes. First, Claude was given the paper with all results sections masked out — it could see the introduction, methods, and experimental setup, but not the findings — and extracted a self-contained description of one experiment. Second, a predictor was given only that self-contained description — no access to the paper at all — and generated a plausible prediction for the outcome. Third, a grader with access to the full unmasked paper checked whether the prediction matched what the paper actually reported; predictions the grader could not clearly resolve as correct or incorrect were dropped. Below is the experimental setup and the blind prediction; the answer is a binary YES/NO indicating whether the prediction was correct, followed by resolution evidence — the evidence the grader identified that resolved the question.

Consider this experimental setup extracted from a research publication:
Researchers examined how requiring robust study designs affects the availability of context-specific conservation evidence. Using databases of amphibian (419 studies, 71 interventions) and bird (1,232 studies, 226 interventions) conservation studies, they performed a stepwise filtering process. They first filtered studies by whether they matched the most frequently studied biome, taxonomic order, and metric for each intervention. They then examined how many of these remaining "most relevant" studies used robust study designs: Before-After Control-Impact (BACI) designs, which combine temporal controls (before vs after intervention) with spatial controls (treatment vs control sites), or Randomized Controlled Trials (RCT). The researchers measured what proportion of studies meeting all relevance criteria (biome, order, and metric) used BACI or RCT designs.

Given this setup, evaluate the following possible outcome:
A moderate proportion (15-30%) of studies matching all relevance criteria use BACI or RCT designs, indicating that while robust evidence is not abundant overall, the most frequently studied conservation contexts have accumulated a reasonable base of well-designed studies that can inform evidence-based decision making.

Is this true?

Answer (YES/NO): YES